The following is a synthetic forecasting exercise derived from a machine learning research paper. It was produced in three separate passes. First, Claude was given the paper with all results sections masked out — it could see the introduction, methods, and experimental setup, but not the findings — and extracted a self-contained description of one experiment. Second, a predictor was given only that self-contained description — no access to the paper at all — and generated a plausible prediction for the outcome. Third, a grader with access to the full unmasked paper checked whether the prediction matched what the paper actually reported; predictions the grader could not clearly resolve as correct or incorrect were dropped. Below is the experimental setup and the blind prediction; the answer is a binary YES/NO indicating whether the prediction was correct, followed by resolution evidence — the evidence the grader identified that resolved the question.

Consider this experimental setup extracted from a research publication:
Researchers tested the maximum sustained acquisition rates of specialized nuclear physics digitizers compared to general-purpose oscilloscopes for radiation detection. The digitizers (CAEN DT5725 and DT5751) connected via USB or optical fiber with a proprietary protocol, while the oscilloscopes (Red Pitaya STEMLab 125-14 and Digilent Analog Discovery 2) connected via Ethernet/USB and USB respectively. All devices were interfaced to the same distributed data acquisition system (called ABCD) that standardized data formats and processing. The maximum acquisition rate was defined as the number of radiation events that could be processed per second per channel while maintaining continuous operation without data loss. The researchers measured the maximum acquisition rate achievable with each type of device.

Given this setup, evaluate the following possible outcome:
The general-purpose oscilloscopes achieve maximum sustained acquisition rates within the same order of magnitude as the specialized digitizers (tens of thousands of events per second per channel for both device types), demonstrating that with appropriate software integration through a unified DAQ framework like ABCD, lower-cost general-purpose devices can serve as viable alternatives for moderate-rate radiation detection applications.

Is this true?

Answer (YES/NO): NO